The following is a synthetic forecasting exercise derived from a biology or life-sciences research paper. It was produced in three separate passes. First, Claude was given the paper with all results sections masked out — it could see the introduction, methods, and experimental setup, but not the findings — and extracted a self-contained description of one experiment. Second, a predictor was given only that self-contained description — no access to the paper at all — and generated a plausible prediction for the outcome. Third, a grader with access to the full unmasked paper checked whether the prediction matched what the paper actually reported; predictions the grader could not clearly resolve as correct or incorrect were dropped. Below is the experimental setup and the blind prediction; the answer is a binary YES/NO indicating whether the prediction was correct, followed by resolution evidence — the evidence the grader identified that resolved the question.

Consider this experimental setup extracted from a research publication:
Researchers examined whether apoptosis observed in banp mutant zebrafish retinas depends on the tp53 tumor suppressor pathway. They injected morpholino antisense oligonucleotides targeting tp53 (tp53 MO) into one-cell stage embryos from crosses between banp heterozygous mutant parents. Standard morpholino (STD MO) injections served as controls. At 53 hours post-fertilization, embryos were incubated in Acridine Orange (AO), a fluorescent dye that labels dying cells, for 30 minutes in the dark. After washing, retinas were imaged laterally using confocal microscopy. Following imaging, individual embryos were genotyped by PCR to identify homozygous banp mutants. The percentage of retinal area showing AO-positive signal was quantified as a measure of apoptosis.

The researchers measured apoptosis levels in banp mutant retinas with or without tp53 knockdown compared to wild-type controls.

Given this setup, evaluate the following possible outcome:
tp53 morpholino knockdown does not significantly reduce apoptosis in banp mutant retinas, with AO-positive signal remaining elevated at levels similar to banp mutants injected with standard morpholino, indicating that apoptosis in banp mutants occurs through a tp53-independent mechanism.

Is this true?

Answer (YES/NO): NO